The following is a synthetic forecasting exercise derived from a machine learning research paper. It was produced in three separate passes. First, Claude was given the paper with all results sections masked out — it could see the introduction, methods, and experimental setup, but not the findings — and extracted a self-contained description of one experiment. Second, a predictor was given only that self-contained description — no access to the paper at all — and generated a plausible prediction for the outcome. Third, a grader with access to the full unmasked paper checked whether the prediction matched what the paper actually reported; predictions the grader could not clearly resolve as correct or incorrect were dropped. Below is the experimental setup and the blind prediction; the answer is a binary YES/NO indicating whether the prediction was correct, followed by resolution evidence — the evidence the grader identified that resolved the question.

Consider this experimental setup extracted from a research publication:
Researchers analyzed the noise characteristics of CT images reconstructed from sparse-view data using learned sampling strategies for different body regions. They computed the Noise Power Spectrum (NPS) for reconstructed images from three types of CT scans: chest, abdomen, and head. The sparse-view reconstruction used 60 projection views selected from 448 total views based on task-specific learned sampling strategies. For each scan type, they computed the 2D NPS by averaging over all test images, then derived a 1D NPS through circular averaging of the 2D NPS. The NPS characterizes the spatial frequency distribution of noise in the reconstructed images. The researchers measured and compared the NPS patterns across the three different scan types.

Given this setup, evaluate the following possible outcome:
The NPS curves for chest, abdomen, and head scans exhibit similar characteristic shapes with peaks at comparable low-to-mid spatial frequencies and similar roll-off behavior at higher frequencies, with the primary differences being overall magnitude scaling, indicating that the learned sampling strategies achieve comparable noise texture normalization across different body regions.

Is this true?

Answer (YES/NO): NO